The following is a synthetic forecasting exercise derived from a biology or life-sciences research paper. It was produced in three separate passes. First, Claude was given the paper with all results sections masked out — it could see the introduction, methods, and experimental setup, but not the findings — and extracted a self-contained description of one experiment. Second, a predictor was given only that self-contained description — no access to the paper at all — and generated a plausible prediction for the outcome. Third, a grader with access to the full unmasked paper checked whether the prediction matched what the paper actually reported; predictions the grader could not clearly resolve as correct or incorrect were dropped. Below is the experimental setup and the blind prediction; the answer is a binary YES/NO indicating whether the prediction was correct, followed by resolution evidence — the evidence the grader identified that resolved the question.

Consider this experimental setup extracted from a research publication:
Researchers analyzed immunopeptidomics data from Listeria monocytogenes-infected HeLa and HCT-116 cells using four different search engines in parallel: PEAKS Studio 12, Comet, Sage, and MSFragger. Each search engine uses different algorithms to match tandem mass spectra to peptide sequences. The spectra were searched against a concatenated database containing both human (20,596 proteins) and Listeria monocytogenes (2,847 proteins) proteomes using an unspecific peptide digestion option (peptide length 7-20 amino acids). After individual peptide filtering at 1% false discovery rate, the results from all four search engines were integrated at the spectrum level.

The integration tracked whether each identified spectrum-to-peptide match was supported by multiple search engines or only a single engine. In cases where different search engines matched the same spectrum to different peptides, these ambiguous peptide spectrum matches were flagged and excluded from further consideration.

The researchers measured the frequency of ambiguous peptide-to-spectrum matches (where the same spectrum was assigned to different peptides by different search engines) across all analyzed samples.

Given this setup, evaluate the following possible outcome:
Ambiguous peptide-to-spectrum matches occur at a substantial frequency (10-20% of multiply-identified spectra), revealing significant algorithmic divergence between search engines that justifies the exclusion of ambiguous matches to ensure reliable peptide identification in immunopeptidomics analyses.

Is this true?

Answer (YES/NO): NO